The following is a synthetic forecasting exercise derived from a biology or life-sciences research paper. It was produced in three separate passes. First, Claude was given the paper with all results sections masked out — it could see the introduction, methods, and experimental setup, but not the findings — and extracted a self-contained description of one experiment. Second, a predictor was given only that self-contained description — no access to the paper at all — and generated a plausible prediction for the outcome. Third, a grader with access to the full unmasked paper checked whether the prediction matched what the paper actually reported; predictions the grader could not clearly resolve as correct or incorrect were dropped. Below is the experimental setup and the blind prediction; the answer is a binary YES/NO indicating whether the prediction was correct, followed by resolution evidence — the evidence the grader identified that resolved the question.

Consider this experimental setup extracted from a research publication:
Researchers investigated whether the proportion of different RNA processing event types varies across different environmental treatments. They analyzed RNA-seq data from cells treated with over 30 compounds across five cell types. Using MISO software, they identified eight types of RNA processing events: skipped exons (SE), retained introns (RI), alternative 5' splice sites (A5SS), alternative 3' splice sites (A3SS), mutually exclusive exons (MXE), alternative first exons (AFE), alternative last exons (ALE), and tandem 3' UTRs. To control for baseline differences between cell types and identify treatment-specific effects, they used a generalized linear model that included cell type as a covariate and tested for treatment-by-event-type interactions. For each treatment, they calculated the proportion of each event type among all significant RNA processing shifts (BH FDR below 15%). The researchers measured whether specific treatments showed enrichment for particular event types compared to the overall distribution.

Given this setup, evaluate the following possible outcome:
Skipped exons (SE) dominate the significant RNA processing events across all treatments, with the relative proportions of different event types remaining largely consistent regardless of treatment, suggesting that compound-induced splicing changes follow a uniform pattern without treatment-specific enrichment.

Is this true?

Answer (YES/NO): NO